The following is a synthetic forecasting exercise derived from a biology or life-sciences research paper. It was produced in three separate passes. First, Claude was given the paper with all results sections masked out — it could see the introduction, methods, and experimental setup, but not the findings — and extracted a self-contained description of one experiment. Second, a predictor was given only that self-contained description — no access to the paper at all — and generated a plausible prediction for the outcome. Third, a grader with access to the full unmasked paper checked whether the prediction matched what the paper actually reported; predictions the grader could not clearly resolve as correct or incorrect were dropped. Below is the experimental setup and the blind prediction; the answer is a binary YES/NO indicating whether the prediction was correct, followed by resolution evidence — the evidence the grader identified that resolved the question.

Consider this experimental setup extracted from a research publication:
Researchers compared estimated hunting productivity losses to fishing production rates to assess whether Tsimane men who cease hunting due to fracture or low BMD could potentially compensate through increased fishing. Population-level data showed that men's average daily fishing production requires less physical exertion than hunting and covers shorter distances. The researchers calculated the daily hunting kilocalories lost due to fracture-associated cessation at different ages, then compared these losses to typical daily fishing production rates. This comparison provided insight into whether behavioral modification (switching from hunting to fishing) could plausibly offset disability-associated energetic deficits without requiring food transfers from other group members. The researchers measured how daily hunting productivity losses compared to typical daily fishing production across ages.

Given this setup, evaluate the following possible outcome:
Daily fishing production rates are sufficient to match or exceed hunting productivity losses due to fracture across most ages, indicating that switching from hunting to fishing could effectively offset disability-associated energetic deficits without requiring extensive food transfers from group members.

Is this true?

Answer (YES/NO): NO